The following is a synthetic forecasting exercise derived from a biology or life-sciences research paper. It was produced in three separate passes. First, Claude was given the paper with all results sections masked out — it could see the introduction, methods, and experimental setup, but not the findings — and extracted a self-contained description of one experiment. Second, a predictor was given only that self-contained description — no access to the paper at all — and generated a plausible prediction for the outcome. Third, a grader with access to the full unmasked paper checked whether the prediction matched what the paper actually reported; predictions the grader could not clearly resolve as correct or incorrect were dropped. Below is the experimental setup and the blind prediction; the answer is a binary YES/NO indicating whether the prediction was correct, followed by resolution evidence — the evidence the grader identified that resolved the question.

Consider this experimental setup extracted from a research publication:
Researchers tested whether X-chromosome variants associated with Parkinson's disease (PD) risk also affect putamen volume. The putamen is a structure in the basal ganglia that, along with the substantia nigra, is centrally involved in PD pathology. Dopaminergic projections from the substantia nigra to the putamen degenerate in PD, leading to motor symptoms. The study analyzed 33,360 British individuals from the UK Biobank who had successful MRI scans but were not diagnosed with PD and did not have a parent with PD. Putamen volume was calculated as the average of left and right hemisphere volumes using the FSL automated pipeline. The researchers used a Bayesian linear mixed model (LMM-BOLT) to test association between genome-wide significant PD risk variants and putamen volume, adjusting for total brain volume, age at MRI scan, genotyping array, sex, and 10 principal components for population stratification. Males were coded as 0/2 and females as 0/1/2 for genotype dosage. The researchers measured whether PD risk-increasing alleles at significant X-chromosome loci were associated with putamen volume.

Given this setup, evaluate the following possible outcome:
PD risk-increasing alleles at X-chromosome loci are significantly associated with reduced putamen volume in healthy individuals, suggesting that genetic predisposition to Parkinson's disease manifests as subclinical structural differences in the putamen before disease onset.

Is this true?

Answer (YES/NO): YES